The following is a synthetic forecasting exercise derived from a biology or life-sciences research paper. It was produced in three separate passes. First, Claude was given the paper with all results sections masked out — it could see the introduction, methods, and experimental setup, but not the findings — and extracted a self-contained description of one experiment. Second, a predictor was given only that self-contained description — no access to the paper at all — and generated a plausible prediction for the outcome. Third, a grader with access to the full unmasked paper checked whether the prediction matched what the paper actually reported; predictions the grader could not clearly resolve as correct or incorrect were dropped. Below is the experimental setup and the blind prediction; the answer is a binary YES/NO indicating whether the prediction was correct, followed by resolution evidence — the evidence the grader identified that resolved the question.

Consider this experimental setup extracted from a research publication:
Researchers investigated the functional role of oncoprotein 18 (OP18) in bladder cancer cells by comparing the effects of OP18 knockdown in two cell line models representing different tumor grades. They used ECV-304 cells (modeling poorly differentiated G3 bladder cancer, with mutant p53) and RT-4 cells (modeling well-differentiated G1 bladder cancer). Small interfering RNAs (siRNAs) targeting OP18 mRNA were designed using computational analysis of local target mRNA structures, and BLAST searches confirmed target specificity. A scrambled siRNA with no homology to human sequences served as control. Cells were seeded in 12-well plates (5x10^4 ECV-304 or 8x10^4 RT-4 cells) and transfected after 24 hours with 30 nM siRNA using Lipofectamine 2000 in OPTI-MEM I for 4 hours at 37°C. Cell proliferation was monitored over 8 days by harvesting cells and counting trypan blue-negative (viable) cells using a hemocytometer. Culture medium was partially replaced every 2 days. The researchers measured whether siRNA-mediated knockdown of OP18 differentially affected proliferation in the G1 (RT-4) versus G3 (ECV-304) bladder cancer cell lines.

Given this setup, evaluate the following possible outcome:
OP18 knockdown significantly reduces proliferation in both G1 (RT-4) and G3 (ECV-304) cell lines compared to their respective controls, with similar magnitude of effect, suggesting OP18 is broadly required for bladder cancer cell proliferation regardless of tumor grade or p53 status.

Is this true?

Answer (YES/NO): NO